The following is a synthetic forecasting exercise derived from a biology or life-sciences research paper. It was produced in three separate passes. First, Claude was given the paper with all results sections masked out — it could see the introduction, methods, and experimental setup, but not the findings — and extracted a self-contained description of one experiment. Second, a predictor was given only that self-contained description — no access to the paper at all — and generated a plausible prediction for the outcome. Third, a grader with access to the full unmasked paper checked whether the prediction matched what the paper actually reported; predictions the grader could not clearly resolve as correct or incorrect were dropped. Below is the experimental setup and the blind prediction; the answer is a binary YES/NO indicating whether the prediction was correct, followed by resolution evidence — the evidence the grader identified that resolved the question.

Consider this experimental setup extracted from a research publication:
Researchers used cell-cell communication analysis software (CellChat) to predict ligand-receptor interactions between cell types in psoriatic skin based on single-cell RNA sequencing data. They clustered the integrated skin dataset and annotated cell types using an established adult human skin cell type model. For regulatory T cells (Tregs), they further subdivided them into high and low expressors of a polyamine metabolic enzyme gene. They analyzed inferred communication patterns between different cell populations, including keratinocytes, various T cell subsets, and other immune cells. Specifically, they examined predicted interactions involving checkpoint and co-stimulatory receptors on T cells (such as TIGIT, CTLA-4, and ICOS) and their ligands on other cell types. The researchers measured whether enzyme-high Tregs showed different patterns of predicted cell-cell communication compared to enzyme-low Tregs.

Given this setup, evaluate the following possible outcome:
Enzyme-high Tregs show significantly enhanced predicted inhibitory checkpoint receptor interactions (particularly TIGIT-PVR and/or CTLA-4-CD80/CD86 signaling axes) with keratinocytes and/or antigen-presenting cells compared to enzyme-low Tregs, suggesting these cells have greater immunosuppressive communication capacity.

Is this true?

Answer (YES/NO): NO